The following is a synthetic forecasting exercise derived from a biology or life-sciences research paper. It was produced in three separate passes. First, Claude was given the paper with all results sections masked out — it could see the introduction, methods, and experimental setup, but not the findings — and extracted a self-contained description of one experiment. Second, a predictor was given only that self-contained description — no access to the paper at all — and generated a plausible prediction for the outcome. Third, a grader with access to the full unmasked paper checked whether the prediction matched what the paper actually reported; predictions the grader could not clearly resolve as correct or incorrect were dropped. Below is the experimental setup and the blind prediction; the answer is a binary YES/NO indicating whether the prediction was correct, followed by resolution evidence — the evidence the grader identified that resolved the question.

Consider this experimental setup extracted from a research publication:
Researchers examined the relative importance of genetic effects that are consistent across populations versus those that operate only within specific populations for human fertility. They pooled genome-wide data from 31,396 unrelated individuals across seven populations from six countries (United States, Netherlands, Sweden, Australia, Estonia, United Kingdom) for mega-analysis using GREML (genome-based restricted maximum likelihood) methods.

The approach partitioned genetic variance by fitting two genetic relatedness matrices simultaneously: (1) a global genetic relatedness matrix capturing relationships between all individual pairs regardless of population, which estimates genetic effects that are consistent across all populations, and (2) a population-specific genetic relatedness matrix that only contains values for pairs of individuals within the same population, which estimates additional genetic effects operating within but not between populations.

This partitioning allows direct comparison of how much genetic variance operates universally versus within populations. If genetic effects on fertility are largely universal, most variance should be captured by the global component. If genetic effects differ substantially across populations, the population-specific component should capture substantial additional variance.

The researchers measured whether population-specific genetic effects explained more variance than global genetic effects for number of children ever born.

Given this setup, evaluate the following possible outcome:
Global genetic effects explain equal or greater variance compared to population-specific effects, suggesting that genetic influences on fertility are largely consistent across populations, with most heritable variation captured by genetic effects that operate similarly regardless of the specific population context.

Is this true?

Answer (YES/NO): NO